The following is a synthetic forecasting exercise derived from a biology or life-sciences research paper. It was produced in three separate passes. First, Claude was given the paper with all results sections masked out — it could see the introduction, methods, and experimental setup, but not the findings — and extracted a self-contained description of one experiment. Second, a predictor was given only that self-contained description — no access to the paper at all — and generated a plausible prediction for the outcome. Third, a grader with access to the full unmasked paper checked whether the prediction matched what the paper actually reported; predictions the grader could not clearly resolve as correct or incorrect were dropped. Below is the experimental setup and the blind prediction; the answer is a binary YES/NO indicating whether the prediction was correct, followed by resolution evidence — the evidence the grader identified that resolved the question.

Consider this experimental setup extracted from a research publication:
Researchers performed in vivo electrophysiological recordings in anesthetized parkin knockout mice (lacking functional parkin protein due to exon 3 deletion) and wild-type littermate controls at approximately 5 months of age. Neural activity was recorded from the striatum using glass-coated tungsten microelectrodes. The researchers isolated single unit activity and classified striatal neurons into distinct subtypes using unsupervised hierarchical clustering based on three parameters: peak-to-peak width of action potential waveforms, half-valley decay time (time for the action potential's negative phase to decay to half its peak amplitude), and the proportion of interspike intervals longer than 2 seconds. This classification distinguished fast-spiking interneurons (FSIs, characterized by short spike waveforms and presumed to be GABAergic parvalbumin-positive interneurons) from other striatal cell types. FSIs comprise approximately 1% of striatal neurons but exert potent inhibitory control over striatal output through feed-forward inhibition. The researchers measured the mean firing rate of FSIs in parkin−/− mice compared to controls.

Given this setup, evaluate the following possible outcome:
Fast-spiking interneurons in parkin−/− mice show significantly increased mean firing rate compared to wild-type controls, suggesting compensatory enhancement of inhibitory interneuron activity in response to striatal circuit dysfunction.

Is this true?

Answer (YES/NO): NO